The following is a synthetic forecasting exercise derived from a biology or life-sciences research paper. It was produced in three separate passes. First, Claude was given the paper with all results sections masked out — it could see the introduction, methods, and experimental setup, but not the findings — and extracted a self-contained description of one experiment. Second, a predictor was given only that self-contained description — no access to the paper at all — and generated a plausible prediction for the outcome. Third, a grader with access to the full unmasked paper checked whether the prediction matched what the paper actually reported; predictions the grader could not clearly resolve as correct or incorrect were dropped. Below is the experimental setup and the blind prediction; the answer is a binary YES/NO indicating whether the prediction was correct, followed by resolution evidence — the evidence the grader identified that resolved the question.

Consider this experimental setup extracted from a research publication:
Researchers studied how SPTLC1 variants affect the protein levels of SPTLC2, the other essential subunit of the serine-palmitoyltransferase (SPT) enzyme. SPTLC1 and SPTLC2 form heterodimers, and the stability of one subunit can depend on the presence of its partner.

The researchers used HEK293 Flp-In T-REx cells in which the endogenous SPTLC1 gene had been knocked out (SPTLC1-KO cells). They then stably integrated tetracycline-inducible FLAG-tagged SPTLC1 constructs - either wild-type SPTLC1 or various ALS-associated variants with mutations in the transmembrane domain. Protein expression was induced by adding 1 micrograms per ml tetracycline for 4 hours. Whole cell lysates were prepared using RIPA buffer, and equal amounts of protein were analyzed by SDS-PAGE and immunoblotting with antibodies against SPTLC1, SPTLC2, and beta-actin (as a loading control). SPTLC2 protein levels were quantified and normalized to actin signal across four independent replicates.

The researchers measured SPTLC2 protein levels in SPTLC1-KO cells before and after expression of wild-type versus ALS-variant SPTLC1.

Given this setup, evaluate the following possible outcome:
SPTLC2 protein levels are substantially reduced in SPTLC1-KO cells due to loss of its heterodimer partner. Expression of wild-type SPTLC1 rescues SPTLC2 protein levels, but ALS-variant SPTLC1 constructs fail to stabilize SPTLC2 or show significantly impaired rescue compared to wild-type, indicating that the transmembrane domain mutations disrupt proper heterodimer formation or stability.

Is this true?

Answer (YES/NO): NO